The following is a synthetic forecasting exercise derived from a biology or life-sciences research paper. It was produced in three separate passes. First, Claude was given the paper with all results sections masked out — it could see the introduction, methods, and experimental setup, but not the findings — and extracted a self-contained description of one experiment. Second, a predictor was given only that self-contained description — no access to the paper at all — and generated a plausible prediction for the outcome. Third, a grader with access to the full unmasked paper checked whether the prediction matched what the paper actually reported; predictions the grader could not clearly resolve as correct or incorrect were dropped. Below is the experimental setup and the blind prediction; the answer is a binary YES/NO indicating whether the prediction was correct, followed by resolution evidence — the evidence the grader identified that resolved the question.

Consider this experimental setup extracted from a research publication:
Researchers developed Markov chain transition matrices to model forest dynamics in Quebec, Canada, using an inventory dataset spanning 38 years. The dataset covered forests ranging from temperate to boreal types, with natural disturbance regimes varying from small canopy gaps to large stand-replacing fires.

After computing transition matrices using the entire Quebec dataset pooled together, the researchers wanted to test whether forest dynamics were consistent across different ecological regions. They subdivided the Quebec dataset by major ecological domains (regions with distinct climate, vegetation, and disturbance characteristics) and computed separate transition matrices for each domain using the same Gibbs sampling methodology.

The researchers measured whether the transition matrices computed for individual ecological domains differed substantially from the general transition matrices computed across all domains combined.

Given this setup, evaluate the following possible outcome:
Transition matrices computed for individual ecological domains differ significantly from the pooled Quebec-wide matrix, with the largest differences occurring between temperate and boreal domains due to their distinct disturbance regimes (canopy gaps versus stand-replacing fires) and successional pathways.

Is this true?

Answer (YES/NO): NO